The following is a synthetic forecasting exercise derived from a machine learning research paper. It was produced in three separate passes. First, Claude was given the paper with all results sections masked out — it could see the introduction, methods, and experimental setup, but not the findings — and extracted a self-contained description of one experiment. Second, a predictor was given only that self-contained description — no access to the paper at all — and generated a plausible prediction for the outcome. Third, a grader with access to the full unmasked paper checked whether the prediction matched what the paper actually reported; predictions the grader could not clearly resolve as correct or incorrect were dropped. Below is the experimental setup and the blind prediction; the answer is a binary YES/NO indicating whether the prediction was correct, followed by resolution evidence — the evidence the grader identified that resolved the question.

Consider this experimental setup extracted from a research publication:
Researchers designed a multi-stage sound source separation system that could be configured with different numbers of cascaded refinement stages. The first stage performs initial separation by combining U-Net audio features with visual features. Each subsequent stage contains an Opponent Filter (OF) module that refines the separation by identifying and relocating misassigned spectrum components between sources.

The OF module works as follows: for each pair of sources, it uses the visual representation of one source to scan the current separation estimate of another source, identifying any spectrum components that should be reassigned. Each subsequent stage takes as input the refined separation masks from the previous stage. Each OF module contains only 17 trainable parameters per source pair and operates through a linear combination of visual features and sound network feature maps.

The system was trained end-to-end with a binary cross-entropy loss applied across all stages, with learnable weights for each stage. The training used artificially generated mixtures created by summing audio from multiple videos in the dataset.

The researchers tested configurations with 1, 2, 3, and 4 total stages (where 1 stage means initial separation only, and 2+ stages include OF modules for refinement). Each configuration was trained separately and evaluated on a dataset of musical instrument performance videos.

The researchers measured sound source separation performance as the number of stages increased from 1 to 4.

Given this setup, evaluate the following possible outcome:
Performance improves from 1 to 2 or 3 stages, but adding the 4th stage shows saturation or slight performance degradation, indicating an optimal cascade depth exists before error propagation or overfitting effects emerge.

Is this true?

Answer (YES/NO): YES